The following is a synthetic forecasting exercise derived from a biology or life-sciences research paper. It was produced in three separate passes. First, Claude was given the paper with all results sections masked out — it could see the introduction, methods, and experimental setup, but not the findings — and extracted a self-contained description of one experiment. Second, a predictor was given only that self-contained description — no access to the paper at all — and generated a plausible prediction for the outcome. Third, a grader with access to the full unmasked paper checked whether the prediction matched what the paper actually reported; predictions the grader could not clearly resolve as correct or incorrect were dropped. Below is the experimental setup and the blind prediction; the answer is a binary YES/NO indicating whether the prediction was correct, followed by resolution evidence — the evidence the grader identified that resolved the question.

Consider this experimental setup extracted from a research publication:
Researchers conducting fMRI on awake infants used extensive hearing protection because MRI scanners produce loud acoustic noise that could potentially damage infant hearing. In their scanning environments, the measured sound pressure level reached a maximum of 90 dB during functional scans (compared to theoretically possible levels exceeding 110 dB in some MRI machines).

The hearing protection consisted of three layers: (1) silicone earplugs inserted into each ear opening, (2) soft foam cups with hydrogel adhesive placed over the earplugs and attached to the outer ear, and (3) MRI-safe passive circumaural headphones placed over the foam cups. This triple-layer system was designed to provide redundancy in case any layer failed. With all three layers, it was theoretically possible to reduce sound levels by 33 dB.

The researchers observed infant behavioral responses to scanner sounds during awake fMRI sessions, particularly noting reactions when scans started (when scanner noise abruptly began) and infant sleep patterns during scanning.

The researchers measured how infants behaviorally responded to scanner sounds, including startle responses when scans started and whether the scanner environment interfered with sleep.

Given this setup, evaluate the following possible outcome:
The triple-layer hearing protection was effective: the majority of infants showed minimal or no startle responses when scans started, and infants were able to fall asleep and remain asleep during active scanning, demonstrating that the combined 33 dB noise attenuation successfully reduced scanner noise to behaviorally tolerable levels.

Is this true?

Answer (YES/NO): YES